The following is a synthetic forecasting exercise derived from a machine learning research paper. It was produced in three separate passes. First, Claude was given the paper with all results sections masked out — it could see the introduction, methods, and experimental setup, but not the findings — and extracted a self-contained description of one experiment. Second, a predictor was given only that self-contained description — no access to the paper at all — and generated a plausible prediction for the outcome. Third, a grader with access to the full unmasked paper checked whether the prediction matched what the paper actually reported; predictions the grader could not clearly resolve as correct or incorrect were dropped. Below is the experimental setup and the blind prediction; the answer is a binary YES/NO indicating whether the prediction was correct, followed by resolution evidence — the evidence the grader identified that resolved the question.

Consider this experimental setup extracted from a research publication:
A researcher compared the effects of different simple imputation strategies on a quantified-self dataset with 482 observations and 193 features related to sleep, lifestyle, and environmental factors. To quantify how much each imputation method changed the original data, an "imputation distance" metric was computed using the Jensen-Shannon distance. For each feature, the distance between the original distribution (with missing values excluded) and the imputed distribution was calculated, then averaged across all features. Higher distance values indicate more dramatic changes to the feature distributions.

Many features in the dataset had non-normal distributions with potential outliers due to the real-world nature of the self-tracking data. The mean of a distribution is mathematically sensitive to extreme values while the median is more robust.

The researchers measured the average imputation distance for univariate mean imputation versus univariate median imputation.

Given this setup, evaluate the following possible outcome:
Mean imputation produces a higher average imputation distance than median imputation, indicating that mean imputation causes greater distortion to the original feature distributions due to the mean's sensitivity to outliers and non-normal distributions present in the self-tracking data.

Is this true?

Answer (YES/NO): YES